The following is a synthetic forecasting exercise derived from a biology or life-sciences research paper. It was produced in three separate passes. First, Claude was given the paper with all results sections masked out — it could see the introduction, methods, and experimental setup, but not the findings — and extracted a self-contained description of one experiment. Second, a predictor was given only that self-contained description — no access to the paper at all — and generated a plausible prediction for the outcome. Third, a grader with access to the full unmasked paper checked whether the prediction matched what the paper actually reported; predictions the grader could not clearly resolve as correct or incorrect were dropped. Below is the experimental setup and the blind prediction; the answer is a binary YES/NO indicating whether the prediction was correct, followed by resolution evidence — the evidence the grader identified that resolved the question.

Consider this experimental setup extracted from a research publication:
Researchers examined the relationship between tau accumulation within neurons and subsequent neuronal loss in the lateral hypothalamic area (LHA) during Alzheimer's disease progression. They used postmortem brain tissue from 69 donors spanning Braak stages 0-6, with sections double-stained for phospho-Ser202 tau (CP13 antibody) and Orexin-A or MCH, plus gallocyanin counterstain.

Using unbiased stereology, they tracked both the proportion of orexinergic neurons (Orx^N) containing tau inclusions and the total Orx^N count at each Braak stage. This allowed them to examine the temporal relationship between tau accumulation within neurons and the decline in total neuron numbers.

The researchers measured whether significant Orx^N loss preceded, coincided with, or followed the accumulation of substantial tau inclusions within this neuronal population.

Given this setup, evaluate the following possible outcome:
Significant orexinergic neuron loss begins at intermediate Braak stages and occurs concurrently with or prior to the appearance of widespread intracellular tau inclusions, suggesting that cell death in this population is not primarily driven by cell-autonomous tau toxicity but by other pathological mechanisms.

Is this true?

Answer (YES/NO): NO